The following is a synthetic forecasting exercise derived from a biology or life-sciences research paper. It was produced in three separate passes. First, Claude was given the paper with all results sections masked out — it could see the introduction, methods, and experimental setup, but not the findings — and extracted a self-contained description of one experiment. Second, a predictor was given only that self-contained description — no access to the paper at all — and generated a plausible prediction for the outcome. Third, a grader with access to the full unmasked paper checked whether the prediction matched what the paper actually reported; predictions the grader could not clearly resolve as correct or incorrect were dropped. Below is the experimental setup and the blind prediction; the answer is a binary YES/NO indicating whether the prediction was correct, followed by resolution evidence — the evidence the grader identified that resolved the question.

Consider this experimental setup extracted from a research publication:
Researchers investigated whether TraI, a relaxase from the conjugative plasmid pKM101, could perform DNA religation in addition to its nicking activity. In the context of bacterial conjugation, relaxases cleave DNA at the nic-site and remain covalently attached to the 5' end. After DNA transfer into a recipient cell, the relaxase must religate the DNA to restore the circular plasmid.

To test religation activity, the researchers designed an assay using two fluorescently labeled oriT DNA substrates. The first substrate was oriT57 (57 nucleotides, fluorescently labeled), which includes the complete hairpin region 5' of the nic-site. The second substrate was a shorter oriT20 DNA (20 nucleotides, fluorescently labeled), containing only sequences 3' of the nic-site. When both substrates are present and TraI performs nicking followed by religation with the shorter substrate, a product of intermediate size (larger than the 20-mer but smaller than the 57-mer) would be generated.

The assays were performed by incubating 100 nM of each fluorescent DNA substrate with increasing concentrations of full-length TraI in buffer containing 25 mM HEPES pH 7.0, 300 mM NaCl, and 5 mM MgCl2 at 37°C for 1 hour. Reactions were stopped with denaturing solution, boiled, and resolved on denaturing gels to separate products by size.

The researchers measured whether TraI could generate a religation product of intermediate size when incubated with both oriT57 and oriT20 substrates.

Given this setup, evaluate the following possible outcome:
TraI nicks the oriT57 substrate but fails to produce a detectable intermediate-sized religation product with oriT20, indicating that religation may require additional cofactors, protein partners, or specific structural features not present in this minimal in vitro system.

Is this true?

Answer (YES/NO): NO